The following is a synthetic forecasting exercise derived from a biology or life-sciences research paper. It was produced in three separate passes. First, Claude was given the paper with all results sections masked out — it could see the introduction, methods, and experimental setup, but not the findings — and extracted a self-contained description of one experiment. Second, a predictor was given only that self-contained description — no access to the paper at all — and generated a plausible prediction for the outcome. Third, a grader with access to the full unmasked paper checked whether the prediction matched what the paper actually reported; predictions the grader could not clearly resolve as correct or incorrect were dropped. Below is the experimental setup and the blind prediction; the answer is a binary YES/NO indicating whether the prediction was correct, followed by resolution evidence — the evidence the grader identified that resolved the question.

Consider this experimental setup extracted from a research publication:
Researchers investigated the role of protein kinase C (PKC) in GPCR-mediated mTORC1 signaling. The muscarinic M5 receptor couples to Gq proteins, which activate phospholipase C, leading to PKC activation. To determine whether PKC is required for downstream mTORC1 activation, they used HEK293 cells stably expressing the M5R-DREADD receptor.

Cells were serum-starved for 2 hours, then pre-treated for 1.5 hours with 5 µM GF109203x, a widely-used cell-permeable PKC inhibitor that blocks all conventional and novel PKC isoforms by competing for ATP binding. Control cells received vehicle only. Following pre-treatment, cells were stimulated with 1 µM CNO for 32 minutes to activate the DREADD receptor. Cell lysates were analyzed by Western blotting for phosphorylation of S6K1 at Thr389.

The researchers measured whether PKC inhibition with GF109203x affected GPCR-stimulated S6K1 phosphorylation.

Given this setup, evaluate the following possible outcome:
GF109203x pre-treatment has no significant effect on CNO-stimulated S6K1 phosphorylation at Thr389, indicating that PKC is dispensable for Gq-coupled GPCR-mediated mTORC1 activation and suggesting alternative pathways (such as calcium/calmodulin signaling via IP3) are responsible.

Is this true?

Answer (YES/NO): NO